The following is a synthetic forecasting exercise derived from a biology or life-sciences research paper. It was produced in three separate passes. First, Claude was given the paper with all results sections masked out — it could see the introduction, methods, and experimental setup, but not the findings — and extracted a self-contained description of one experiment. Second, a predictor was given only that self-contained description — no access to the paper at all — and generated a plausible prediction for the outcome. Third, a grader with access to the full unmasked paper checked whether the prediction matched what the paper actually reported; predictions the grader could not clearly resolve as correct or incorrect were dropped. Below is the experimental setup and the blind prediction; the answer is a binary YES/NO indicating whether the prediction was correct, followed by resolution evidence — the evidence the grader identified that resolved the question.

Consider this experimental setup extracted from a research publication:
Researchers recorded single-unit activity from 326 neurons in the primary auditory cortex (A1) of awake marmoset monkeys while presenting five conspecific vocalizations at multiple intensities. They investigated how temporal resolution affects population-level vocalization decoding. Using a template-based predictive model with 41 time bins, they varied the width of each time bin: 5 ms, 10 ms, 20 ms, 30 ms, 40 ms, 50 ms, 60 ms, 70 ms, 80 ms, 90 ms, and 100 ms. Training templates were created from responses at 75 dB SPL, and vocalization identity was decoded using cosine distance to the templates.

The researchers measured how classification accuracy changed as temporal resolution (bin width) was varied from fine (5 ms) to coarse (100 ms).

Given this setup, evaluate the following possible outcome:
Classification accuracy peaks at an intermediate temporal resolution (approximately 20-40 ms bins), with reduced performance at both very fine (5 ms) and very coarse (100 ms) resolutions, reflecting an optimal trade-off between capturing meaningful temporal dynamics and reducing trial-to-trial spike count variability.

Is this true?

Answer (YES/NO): NO